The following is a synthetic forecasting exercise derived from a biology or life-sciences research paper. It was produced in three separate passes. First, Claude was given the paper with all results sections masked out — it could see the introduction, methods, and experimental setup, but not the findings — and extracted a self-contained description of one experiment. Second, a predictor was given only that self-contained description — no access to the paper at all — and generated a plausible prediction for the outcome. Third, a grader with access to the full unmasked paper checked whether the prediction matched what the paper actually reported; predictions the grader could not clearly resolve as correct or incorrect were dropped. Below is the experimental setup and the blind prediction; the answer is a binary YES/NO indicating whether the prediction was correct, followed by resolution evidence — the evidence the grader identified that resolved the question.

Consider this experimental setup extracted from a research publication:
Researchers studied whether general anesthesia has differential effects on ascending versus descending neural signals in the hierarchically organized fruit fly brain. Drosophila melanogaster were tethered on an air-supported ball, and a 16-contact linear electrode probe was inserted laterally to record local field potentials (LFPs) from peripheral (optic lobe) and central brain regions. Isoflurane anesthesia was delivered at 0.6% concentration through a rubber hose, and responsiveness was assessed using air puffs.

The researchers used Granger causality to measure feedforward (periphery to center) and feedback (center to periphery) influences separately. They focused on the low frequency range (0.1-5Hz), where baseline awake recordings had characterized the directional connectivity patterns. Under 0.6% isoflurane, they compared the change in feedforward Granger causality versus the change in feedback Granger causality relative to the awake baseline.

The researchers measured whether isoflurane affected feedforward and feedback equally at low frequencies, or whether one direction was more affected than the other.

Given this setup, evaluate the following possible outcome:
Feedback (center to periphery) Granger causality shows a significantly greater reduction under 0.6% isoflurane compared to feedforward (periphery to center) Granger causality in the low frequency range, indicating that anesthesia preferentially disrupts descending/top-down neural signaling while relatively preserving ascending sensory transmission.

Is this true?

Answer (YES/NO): YES